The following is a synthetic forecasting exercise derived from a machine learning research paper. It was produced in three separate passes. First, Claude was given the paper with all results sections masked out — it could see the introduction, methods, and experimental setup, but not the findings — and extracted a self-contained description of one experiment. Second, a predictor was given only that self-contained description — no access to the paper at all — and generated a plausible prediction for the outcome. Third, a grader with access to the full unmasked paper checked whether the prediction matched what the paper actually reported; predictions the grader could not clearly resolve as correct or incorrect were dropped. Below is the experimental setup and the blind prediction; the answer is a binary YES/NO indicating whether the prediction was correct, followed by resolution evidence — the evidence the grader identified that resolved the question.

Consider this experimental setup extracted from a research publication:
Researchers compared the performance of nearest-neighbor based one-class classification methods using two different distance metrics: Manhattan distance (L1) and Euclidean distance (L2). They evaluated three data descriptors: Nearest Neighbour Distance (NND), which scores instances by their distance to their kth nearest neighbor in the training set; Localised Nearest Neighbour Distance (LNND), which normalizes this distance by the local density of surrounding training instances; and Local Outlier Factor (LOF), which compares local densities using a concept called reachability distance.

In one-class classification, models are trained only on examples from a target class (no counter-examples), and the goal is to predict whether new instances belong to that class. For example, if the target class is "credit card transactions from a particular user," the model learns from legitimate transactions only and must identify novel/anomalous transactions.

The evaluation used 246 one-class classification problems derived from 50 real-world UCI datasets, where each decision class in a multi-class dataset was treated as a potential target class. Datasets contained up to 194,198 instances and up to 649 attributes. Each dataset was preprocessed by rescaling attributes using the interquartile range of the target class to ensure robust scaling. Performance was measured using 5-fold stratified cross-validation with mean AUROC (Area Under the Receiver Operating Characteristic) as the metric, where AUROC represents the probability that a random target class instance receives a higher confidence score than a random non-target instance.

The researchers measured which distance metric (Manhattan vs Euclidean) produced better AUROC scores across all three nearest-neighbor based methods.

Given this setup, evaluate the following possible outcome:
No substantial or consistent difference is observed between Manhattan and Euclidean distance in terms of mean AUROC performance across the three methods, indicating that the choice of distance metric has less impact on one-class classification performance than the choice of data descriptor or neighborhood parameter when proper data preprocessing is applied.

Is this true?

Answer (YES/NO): NO